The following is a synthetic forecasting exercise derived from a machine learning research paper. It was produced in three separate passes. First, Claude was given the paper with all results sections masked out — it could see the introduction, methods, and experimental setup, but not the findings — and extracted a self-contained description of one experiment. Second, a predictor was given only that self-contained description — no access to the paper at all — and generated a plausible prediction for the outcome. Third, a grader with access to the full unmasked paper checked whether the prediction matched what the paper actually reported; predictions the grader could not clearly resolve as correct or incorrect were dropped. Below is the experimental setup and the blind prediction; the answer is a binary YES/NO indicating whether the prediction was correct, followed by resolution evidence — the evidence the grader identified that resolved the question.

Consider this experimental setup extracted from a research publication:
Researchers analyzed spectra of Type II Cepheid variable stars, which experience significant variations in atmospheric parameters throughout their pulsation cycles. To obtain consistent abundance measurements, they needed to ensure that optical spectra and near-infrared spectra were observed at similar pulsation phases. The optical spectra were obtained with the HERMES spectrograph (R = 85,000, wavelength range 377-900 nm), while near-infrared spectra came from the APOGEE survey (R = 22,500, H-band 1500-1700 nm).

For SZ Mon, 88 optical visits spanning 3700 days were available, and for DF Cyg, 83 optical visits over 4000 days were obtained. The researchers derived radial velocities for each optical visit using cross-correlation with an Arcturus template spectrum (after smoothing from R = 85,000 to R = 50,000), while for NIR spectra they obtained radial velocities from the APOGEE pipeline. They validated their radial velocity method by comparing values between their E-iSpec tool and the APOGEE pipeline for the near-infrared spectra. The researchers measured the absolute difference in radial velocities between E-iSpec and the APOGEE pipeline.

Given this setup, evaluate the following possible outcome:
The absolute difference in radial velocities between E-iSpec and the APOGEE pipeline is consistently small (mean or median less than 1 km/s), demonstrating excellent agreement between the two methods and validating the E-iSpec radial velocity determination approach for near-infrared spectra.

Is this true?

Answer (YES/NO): YES